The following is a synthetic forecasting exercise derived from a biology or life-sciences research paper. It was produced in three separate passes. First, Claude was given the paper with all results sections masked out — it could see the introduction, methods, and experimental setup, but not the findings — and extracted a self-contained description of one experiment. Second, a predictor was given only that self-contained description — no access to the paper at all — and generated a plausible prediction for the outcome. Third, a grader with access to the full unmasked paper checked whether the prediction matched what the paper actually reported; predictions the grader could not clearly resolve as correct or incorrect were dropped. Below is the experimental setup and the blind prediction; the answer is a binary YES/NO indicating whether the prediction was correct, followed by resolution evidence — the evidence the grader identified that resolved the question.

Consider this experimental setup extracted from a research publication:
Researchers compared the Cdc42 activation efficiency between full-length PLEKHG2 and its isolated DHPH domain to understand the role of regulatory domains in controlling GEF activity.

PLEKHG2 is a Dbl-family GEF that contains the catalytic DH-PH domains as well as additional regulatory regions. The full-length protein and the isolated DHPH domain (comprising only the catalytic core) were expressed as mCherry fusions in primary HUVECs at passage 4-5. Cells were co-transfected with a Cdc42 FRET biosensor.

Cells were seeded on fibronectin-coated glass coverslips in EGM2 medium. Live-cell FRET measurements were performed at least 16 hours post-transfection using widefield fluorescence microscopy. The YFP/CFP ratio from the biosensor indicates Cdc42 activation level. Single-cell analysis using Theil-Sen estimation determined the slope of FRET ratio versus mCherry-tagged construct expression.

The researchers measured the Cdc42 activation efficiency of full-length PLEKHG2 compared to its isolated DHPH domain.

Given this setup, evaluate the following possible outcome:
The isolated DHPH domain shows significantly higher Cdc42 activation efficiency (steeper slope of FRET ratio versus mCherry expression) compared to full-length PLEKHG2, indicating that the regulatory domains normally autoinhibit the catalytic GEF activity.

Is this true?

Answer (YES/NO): NO